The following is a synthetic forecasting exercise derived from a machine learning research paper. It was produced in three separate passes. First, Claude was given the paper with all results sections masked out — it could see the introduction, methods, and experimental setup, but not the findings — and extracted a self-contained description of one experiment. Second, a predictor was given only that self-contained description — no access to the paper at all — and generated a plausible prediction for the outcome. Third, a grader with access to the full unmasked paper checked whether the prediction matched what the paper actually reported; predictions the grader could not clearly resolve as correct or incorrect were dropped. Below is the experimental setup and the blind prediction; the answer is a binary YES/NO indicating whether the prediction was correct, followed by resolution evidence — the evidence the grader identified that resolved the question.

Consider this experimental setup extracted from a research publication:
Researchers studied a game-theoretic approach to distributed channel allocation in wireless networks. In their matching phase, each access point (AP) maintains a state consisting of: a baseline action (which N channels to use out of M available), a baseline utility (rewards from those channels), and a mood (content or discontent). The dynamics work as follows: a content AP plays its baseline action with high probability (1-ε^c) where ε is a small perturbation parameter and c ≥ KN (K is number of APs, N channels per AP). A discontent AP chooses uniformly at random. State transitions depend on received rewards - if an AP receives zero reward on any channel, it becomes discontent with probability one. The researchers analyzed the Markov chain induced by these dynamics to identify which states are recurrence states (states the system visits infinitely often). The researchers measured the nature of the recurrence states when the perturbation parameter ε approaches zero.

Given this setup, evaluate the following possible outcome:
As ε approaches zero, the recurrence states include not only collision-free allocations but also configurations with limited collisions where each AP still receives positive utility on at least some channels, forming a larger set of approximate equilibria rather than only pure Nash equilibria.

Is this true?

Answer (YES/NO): NO